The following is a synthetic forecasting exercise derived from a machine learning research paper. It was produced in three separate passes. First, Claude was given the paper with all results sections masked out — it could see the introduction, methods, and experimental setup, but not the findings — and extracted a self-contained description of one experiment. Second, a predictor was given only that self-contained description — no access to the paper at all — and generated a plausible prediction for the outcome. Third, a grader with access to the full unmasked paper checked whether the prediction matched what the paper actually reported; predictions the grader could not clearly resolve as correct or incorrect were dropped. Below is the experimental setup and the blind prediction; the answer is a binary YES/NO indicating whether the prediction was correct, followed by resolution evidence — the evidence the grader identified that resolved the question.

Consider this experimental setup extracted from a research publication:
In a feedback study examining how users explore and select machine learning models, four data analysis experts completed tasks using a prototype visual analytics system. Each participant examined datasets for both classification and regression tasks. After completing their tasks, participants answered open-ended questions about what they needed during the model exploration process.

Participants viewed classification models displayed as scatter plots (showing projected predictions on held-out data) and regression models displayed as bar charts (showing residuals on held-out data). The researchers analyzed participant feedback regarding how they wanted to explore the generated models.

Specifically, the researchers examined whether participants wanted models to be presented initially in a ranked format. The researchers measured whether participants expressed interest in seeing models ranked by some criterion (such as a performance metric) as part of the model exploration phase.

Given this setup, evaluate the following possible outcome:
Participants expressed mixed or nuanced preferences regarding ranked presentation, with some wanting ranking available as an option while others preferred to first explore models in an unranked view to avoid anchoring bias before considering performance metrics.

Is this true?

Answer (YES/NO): NO